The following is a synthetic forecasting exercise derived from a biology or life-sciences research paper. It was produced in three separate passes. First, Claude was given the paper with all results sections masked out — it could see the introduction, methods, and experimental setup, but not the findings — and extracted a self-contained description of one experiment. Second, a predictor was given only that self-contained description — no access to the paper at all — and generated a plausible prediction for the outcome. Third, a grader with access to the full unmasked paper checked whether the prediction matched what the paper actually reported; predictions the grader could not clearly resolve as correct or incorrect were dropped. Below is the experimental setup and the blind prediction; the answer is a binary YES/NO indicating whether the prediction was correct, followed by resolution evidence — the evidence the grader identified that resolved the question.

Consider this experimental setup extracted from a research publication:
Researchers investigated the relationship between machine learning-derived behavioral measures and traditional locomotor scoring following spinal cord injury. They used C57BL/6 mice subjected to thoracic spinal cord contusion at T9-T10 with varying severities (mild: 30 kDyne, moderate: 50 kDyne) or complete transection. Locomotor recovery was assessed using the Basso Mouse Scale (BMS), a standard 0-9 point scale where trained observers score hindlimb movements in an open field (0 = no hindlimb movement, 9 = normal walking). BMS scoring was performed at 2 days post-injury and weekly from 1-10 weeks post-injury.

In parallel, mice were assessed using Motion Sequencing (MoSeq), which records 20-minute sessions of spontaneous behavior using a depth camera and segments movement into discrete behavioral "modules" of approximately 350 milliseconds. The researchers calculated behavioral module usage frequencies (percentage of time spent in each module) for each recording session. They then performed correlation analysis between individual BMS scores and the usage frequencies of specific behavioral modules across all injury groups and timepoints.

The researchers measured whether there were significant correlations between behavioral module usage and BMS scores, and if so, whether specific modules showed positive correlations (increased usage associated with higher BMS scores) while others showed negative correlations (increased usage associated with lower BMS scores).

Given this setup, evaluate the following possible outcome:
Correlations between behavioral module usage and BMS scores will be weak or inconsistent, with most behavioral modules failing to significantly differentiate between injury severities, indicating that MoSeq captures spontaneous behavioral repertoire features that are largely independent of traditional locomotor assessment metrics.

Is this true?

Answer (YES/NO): NO